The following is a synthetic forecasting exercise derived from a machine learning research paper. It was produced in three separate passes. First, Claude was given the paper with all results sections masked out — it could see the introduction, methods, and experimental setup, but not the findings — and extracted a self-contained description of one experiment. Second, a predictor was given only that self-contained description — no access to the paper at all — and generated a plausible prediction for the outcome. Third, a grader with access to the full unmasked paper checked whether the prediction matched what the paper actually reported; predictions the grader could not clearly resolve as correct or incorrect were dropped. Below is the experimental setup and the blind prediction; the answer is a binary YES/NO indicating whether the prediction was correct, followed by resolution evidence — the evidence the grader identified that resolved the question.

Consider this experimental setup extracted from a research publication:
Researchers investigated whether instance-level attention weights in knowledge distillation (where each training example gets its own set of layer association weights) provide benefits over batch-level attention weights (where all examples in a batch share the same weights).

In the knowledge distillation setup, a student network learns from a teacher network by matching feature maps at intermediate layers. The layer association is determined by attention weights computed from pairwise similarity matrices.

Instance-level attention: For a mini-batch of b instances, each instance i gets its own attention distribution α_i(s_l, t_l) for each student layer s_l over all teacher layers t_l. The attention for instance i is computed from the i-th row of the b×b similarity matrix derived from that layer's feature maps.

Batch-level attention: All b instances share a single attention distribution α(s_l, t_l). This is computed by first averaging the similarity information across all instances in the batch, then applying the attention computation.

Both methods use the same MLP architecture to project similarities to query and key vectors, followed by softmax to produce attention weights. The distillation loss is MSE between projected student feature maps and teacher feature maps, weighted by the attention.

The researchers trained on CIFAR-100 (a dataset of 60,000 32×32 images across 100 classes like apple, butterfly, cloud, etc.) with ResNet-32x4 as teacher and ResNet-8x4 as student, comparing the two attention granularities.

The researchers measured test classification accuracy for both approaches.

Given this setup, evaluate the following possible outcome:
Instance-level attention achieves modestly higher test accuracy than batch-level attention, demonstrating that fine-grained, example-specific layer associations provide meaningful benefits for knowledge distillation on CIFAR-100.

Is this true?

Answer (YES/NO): YES